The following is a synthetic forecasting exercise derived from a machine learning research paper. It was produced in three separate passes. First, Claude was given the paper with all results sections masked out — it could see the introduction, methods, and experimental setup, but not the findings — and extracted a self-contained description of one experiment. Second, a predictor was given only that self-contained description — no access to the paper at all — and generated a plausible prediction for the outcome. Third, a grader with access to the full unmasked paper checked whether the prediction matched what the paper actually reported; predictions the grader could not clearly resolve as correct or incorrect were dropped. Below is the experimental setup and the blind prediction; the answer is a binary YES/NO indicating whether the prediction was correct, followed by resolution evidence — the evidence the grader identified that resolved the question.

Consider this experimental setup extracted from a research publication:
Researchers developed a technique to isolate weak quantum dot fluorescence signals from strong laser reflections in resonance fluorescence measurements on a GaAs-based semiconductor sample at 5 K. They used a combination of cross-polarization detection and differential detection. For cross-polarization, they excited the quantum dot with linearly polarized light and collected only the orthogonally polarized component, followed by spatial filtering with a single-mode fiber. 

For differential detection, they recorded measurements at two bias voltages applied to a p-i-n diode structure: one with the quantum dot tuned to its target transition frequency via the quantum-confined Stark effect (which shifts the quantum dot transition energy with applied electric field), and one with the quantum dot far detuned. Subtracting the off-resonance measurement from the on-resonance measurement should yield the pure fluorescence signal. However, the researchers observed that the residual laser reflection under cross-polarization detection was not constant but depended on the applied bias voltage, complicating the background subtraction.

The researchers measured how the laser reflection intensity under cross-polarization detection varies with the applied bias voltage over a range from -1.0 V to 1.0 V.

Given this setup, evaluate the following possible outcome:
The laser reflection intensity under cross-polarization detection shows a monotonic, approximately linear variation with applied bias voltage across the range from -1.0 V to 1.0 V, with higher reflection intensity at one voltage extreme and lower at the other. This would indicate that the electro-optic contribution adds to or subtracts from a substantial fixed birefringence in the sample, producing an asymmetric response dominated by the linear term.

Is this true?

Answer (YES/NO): NO